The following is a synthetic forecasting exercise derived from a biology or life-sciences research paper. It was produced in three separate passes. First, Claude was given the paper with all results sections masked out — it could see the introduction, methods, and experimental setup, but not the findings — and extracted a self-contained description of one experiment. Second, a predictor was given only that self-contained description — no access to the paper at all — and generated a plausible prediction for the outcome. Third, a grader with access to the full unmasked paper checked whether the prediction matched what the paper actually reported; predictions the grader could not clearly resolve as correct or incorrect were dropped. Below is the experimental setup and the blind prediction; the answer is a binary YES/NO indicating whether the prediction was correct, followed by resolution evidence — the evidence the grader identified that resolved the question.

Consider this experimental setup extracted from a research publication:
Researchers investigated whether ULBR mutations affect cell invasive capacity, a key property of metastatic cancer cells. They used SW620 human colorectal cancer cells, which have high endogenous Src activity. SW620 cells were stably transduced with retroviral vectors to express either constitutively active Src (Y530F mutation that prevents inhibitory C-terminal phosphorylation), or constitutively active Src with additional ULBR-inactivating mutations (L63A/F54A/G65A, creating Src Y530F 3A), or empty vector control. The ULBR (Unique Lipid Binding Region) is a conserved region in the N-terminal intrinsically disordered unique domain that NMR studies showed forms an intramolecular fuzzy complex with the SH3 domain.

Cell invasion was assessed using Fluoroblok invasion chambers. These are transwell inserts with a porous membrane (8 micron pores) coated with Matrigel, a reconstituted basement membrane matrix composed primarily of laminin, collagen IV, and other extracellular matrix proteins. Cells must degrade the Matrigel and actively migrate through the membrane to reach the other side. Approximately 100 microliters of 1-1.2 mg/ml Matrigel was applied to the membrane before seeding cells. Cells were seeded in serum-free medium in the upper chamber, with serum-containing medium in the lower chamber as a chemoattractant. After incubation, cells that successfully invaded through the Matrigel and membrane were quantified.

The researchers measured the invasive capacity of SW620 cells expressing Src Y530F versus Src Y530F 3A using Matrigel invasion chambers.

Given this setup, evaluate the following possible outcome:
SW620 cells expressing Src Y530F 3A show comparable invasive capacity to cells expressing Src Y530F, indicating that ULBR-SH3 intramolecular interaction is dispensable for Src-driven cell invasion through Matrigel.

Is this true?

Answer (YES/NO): NO